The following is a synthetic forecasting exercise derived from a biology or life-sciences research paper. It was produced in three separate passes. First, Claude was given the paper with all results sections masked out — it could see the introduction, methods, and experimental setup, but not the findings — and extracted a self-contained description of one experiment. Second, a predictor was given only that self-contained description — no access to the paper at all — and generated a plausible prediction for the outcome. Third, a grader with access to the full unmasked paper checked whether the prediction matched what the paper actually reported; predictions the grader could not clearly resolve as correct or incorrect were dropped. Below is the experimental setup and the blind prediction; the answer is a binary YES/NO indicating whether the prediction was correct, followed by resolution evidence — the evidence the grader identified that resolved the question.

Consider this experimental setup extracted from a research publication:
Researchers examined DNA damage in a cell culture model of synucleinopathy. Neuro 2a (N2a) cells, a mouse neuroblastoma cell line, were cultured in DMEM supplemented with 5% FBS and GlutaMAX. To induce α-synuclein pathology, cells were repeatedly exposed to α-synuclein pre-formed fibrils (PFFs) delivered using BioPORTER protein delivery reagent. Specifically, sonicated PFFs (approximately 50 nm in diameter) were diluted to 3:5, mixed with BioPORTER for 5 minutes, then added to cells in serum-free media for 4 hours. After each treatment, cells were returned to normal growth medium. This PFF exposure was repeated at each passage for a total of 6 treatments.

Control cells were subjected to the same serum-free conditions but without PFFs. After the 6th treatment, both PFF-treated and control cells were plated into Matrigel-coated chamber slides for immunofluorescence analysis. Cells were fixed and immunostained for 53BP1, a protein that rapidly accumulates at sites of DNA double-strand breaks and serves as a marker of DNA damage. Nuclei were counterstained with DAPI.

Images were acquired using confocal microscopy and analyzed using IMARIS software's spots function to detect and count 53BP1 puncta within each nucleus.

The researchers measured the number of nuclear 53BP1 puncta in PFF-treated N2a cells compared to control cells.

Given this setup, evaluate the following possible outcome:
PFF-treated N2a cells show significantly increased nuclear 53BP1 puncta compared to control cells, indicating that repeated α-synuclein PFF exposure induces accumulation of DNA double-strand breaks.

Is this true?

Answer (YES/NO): YES